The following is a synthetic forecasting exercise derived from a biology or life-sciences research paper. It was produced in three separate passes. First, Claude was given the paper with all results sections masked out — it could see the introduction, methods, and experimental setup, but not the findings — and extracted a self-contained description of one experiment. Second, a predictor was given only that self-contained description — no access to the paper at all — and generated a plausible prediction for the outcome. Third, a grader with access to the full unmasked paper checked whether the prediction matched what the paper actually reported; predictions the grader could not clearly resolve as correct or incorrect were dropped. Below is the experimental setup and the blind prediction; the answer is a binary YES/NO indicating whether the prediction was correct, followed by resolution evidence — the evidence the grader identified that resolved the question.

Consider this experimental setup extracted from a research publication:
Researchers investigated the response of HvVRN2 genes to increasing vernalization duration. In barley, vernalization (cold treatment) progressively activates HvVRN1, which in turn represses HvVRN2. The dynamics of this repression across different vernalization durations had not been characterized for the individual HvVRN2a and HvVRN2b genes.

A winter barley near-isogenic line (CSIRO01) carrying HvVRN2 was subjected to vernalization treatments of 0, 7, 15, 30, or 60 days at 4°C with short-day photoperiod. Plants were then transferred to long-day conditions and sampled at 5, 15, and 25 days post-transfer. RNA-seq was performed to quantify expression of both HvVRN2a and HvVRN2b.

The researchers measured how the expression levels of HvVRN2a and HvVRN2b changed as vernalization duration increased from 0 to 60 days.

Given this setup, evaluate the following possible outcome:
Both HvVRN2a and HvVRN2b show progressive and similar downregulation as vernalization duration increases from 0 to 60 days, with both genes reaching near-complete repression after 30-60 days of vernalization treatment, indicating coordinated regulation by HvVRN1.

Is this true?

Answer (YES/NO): NO